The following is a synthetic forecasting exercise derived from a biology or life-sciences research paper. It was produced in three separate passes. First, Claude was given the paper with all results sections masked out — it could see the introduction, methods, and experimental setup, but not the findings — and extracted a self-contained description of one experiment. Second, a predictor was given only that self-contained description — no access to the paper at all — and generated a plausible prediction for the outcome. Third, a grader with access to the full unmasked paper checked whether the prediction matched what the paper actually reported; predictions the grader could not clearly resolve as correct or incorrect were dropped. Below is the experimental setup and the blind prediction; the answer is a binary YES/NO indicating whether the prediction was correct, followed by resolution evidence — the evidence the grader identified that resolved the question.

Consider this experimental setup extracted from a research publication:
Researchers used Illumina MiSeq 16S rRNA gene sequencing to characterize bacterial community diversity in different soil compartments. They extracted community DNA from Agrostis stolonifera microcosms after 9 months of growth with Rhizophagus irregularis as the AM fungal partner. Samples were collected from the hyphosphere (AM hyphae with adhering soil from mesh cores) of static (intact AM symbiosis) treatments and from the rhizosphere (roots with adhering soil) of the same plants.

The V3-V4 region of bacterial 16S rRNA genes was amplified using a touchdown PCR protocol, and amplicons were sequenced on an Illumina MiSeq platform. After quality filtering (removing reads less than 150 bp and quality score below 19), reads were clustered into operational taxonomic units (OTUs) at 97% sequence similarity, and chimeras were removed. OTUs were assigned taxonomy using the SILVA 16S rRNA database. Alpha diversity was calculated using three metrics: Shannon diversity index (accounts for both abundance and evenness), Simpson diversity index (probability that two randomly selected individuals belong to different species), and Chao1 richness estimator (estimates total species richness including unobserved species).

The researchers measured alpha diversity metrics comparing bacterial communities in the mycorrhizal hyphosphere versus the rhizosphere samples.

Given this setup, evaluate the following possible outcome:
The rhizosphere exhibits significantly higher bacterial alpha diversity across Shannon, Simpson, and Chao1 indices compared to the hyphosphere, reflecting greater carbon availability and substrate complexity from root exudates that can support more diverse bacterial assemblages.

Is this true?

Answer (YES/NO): NO